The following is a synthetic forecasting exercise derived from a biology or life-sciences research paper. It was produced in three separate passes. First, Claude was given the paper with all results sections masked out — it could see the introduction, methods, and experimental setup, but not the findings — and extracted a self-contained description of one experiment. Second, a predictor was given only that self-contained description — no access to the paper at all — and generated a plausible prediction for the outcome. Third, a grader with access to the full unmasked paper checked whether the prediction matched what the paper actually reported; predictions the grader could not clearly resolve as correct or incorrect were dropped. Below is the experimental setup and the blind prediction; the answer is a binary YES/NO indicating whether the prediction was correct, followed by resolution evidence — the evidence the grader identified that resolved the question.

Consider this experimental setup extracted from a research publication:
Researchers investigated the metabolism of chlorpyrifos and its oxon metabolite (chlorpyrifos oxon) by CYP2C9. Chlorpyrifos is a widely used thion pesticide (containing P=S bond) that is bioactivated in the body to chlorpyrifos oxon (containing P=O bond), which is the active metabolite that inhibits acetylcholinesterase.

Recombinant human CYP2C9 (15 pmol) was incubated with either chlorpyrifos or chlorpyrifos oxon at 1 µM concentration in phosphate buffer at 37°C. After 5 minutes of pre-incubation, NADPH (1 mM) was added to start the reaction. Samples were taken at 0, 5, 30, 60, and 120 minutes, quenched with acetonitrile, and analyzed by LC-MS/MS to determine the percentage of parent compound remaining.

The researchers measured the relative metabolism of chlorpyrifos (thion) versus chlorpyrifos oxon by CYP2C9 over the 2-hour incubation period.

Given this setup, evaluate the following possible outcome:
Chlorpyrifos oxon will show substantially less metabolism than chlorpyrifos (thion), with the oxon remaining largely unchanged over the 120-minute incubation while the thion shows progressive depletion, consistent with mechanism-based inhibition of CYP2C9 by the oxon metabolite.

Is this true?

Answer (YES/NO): NO